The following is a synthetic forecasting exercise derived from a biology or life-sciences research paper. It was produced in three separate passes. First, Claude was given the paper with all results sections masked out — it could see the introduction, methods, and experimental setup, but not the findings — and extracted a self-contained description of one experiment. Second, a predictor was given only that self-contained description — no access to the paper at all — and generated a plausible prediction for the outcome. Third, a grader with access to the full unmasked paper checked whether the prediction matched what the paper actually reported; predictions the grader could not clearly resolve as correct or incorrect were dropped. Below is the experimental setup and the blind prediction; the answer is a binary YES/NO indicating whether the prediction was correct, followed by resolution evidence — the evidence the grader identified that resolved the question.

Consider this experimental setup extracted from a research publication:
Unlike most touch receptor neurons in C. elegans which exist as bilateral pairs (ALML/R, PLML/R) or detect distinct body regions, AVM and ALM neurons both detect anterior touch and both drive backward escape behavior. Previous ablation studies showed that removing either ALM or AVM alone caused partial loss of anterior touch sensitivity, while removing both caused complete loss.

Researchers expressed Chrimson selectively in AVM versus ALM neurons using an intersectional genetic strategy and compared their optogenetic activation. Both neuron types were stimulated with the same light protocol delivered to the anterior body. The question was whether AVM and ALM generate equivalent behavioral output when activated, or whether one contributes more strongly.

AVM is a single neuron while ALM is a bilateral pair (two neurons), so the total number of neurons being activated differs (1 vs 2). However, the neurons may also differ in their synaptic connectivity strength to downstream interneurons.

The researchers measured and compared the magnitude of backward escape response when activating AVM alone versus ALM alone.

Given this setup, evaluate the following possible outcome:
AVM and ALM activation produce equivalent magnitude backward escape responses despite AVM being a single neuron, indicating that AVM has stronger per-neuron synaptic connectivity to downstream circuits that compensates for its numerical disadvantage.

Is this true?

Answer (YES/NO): NO